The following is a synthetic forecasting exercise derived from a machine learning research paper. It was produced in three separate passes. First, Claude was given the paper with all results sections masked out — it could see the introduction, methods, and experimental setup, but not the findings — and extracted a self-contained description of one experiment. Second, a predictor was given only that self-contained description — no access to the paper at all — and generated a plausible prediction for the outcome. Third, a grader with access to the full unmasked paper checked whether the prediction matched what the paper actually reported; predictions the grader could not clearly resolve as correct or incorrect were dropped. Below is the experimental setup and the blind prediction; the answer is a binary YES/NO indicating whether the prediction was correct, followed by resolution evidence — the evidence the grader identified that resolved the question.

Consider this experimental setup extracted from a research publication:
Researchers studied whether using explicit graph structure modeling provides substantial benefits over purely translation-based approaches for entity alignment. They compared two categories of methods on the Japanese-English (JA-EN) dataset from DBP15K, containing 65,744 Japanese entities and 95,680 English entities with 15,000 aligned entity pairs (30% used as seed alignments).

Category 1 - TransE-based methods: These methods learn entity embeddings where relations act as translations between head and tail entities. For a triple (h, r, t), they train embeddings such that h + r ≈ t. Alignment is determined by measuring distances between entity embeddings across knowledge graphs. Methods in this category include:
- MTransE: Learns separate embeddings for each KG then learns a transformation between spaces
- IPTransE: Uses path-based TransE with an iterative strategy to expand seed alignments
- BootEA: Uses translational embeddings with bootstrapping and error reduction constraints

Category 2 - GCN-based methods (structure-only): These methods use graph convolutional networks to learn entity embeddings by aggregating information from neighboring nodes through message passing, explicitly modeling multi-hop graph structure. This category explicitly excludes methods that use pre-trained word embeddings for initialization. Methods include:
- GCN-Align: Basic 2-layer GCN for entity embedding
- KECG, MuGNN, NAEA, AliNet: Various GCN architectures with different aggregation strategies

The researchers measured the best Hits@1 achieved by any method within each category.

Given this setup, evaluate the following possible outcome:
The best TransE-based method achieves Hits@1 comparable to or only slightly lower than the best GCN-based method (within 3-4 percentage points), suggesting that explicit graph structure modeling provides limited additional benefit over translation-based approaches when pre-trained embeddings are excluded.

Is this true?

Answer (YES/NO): YES